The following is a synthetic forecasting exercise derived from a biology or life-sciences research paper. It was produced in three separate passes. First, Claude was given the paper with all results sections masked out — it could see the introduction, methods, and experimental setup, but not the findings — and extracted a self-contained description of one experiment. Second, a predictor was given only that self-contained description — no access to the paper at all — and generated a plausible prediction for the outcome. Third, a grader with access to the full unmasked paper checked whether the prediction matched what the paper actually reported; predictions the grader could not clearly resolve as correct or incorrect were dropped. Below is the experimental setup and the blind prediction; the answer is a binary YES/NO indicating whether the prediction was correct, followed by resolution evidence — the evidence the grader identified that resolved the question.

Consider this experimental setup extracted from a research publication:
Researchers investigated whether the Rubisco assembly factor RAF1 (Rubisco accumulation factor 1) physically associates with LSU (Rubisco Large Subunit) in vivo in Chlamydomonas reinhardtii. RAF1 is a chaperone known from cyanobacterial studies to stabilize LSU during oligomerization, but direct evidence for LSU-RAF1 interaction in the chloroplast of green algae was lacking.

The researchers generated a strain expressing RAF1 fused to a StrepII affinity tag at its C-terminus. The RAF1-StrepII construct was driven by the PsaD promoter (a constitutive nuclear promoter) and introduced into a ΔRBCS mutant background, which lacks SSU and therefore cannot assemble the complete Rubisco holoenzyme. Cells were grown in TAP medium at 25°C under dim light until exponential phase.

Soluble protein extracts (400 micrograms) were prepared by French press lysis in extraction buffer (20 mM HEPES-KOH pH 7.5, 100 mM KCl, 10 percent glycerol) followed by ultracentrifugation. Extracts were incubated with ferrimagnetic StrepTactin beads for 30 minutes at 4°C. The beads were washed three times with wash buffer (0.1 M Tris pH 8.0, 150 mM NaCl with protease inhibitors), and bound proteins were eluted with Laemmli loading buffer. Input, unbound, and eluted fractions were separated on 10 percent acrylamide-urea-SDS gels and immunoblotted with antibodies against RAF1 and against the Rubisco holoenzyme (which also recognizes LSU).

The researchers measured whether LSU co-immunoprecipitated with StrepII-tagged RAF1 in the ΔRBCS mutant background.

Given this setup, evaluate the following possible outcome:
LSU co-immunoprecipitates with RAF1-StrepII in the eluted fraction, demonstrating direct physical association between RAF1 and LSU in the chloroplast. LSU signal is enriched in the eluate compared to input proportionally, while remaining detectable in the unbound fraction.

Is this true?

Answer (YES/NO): YES